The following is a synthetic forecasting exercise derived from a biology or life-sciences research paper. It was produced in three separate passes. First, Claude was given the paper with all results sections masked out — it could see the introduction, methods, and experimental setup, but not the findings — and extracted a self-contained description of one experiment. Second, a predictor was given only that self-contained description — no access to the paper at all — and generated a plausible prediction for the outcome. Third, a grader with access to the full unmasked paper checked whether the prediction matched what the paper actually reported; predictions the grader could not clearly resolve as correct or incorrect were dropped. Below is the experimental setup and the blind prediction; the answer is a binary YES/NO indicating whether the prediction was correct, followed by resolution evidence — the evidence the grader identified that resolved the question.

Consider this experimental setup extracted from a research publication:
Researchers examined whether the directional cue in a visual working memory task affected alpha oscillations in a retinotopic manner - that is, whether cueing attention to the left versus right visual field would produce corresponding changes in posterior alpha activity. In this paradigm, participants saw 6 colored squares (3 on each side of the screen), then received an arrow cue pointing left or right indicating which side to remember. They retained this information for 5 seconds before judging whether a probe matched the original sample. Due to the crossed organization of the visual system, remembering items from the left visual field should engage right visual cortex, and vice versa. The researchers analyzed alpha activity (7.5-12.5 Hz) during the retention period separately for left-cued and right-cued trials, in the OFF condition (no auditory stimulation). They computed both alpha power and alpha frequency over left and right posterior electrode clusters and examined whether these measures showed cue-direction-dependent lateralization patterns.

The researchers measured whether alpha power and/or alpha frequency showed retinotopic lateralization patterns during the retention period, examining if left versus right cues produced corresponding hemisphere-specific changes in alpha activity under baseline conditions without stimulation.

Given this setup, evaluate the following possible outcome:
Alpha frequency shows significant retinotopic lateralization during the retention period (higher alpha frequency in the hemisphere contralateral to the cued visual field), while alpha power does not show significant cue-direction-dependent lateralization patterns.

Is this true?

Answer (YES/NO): NO